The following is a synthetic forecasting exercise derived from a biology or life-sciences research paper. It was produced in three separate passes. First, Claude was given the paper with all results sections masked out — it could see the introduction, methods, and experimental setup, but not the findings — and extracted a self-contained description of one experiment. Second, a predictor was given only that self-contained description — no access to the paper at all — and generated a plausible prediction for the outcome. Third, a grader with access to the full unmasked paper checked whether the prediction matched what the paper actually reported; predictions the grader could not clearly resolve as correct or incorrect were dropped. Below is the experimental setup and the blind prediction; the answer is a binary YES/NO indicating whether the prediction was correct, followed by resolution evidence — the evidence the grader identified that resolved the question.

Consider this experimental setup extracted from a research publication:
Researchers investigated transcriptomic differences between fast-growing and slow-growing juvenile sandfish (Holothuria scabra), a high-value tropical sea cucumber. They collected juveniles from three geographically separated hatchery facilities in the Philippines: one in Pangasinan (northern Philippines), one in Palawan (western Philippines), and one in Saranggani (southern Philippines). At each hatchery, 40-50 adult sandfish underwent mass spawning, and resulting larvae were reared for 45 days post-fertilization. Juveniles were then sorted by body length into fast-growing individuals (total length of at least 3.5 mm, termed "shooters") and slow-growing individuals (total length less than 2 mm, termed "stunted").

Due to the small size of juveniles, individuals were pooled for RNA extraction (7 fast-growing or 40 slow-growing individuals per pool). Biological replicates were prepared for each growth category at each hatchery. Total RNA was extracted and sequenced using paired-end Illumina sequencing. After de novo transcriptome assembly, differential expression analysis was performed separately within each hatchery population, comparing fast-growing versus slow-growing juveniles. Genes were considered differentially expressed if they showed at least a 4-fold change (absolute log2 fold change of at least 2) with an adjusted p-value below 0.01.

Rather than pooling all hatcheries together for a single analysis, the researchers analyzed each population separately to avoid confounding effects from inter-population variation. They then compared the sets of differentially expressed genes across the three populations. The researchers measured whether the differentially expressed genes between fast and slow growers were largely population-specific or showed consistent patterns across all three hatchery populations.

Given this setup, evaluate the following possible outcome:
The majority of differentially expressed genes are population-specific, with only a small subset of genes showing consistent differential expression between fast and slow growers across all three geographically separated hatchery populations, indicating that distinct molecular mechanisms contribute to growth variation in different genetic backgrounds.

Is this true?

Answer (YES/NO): YES